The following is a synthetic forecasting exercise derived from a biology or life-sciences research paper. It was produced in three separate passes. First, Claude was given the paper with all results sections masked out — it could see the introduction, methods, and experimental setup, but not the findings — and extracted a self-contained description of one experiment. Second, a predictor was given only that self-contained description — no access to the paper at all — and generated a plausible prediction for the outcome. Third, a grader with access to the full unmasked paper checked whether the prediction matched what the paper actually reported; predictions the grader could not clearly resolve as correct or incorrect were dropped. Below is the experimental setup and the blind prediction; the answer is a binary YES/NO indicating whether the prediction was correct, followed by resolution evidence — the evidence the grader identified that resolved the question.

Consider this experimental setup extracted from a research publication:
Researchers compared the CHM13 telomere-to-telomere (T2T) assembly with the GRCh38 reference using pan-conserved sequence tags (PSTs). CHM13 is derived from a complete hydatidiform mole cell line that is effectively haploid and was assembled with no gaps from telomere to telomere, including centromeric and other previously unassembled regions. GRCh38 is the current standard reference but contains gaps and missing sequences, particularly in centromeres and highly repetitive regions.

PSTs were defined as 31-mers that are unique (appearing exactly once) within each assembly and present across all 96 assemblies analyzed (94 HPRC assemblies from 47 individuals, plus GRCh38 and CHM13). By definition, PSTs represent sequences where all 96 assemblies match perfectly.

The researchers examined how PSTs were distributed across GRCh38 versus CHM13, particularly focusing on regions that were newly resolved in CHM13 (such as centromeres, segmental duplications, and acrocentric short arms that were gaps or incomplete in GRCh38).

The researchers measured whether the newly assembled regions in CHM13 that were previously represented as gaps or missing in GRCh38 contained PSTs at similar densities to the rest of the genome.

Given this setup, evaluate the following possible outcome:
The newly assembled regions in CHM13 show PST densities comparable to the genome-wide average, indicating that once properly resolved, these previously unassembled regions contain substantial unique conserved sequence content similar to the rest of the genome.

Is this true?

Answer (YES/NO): NO